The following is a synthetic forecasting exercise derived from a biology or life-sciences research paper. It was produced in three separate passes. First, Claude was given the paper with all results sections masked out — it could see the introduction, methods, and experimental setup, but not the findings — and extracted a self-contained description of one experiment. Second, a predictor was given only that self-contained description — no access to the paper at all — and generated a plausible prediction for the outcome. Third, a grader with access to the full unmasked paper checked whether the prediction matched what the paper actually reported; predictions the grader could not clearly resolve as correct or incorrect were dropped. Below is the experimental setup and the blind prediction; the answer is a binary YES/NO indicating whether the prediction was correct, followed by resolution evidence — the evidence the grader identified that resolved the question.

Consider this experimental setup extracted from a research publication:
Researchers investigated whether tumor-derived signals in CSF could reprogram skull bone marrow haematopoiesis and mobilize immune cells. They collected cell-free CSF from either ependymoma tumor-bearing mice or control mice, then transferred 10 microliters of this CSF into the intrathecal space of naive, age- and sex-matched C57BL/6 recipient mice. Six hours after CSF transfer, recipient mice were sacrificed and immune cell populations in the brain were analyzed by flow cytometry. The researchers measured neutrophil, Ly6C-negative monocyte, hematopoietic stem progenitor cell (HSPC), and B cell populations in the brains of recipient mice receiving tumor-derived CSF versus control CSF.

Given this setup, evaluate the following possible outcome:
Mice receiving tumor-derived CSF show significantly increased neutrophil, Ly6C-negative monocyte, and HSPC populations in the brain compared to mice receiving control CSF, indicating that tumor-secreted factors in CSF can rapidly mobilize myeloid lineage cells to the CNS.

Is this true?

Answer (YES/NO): YES